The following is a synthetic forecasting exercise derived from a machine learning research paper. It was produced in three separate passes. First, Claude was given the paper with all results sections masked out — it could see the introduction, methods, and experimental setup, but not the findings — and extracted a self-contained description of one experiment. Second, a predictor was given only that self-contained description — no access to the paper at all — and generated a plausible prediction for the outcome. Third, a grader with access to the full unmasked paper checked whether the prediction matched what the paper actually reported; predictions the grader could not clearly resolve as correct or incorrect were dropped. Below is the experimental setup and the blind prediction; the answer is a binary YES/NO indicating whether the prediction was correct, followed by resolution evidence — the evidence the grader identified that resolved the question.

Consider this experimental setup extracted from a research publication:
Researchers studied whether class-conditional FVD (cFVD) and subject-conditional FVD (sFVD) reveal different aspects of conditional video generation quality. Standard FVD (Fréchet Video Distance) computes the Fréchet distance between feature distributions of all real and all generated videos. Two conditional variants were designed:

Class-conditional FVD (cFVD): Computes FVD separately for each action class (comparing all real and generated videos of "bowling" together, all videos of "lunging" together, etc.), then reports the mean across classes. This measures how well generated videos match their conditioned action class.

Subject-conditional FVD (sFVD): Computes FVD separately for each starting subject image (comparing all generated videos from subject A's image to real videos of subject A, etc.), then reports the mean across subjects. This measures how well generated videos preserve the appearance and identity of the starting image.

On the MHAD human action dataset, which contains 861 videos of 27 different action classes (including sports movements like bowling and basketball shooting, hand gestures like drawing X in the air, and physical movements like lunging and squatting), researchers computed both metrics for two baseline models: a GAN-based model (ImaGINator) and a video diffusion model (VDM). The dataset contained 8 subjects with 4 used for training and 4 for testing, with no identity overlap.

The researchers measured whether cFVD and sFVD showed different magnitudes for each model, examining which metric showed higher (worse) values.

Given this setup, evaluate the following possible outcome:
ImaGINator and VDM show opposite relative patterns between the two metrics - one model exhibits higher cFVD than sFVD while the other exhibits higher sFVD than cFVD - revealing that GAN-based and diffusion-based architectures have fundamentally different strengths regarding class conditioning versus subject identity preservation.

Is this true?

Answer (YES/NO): NO